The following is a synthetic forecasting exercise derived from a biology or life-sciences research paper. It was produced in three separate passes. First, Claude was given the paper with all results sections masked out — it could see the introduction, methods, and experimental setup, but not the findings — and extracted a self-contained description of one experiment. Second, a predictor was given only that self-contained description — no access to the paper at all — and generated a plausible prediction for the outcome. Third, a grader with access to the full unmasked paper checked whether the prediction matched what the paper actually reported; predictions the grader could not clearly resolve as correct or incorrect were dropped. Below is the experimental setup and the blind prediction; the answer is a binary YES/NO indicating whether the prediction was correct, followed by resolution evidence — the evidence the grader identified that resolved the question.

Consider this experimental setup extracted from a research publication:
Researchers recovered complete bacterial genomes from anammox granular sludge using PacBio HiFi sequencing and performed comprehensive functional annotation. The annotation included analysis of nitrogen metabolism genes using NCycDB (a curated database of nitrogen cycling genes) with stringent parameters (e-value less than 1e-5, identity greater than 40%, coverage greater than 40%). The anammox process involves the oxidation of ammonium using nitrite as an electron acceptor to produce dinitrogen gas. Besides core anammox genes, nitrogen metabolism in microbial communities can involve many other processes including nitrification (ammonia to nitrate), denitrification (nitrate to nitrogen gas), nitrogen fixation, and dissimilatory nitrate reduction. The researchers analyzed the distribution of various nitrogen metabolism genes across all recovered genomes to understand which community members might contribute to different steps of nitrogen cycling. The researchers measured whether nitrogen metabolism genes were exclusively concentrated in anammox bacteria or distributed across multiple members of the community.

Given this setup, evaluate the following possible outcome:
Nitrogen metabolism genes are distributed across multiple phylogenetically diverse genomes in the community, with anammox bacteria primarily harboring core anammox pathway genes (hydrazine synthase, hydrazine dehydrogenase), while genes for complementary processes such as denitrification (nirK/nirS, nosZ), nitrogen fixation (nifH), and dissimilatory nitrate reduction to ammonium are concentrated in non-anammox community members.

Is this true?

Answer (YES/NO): NO